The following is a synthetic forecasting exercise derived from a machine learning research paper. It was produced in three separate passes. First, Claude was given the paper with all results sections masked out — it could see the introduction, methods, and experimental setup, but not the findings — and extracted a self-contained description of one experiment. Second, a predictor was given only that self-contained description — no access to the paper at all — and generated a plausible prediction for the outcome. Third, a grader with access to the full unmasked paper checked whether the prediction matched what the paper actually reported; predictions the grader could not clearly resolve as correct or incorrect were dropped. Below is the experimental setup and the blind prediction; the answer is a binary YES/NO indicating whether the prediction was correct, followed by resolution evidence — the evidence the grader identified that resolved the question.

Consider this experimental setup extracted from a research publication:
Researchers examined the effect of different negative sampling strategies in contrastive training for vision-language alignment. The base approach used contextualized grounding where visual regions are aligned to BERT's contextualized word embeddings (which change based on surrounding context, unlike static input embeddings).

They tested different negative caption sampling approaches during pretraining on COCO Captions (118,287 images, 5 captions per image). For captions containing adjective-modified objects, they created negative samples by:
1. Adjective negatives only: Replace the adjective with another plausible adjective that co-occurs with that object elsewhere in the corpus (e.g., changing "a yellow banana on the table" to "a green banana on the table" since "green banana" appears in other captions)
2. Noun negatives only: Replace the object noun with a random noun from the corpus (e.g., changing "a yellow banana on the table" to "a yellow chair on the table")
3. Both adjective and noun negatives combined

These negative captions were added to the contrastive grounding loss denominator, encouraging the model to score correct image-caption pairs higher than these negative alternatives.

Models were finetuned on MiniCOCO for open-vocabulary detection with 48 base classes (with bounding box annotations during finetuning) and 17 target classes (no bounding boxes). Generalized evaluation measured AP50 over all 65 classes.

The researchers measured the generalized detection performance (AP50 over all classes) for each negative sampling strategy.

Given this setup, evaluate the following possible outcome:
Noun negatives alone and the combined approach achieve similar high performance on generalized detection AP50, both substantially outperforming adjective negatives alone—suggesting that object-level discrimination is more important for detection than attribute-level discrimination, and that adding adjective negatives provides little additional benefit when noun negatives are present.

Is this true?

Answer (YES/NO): NO